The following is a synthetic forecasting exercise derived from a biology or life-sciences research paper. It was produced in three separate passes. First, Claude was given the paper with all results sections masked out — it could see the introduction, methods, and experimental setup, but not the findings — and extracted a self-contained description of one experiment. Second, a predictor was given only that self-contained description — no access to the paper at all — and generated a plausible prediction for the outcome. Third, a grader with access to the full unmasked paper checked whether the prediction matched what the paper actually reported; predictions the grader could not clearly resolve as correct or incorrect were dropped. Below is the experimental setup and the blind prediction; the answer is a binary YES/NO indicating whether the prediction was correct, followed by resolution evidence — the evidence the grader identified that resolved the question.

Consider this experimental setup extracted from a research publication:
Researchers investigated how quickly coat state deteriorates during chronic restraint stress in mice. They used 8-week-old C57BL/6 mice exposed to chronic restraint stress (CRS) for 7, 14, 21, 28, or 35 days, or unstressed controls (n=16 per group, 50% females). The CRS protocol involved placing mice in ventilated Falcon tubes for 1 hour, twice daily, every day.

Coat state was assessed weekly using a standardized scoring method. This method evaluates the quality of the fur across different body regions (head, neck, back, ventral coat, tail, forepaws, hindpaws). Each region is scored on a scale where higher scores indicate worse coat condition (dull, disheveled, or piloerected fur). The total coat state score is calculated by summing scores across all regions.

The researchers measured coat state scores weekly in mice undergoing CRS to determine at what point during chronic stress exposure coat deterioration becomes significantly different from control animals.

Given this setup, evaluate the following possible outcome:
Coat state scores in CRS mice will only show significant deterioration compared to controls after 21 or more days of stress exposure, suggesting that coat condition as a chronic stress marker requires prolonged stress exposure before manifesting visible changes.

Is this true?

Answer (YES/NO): NO